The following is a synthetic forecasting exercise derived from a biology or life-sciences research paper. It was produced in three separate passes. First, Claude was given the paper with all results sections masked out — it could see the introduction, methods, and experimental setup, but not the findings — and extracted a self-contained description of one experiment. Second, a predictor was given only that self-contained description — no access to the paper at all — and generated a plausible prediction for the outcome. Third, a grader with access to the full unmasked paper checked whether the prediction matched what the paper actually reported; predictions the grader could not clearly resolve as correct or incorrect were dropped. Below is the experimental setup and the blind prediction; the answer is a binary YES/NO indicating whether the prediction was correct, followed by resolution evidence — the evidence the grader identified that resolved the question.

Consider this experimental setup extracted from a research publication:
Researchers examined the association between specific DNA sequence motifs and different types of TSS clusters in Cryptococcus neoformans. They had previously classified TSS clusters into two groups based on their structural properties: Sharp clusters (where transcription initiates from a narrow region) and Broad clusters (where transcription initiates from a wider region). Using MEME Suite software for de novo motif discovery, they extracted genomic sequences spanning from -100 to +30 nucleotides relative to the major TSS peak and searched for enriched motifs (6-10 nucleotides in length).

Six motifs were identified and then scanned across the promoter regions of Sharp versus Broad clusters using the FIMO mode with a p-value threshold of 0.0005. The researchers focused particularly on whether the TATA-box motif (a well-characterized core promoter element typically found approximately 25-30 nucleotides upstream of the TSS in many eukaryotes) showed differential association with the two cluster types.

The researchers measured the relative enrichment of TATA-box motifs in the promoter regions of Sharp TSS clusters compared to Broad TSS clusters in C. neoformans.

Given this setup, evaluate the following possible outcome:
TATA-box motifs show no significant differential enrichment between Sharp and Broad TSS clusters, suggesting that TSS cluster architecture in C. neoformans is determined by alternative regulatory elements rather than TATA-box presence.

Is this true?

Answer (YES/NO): NO